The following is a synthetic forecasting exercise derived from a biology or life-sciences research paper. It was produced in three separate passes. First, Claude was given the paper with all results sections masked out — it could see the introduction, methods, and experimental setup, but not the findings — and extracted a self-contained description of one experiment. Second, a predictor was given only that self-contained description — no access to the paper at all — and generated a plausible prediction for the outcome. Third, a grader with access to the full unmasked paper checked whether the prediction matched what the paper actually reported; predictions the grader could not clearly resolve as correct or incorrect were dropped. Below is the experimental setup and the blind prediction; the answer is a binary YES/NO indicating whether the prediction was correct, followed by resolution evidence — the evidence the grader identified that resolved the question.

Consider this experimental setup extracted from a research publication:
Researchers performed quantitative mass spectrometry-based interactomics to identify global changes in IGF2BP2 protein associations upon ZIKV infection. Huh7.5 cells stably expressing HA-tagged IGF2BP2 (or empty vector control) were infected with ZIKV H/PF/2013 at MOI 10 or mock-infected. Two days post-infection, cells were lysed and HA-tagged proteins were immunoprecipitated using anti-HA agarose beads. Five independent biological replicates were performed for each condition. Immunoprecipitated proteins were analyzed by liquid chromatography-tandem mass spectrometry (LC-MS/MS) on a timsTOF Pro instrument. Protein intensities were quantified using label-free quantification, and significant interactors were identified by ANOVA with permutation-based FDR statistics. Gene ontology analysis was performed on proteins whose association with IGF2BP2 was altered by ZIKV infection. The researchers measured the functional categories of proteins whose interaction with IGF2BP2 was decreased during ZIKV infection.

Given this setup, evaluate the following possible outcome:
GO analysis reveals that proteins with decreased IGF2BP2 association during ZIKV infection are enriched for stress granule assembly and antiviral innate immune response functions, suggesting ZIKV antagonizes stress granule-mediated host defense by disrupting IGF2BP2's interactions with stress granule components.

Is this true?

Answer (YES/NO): NO